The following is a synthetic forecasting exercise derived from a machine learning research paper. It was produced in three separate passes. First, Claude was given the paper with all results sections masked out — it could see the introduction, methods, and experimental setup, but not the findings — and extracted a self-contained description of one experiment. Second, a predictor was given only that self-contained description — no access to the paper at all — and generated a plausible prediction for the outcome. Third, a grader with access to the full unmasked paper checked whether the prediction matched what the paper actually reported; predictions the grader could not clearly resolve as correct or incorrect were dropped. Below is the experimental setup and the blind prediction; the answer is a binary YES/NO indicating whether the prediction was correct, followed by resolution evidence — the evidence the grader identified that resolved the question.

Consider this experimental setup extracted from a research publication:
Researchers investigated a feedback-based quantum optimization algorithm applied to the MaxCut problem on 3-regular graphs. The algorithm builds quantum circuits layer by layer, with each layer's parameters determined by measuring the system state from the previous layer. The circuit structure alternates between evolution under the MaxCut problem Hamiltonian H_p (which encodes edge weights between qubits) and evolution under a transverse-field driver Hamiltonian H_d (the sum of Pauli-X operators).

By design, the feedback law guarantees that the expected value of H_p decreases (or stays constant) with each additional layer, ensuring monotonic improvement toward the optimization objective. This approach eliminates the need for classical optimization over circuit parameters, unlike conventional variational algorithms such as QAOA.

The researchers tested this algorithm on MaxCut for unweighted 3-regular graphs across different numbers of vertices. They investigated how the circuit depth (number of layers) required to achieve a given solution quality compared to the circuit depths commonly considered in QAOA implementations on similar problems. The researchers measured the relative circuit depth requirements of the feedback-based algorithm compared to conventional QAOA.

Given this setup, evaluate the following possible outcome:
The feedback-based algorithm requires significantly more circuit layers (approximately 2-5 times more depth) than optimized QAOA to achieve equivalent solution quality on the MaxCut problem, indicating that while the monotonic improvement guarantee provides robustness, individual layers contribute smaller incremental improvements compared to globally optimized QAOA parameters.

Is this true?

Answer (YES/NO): NO